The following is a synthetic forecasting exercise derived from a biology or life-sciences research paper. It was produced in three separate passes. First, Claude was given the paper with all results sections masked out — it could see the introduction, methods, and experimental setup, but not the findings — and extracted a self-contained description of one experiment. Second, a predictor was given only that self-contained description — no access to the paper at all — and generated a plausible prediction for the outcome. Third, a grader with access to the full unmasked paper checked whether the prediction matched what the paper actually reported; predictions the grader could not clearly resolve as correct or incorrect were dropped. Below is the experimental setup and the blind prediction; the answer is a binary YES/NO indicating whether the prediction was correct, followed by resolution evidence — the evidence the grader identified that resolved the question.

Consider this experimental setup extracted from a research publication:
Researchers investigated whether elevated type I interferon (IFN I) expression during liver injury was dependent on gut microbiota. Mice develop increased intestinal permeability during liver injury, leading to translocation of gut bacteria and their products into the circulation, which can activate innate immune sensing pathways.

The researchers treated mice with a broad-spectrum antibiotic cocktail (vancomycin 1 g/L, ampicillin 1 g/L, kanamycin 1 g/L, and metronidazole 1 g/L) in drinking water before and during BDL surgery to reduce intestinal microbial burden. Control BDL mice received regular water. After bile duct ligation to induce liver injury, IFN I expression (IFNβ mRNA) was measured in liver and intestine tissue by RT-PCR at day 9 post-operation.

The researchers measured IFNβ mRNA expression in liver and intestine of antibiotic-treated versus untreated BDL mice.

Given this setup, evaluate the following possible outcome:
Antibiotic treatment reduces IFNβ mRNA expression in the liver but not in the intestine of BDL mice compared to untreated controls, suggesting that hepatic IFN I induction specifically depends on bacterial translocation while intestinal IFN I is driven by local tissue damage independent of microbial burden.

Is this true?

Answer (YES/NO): NO